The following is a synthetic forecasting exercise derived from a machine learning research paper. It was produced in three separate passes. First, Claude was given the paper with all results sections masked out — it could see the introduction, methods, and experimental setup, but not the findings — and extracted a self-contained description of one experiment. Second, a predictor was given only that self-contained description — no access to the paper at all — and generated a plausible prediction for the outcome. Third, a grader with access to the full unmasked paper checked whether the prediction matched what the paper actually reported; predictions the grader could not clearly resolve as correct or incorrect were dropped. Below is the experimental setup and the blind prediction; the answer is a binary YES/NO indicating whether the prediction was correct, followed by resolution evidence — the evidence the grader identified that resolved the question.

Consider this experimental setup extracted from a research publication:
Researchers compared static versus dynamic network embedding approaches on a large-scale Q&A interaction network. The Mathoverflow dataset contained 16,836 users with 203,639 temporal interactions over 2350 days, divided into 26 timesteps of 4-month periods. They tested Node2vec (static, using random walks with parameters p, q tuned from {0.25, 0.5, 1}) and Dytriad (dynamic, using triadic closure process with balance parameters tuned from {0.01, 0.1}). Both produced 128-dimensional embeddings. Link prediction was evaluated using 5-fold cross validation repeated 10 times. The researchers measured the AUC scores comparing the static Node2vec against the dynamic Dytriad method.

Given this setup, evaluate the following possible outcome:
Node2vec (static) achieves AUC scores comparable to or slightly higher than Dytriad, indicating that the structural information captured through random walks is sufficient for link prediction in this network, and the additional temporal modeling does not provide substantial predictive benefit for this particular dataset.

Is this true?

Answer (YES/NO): NO